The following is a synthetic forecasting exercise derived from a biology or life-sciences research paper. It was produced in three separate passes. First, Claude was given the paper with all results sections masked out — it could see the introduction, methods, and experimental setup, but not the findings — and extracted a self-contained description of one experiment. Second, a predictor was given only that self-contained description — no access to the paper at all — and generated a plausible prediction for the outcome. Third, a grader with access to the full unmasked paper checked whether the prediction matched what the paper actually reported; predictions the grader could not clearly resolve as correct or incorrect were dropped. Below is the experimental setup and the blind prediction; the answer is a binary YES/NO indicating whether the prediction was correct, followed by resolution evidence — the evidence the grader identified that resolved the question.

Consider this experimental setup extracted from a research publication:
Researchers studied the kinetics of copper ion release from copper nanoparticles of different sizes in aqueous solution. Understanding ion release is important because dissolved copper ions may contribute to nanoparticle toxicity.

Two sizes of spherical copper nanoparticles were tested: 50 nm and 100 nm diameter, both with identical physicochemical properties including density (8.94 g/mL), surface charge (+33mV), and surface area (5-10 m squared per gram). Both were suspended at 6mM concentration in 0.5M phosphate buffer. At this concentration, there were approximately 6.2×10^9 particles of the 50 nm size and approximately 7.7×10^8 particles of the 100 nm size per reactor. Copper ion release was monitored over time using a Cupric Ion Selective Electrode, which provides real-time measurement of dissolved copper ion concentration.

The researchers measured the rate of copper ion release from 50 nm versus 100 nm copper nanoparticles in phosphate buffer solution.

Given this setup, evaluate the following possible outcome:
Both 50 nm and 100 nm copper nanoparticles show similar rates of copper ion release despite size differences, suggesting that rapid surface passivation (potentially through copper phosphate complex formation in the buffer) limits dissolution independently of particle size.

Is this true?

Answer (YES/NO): NO